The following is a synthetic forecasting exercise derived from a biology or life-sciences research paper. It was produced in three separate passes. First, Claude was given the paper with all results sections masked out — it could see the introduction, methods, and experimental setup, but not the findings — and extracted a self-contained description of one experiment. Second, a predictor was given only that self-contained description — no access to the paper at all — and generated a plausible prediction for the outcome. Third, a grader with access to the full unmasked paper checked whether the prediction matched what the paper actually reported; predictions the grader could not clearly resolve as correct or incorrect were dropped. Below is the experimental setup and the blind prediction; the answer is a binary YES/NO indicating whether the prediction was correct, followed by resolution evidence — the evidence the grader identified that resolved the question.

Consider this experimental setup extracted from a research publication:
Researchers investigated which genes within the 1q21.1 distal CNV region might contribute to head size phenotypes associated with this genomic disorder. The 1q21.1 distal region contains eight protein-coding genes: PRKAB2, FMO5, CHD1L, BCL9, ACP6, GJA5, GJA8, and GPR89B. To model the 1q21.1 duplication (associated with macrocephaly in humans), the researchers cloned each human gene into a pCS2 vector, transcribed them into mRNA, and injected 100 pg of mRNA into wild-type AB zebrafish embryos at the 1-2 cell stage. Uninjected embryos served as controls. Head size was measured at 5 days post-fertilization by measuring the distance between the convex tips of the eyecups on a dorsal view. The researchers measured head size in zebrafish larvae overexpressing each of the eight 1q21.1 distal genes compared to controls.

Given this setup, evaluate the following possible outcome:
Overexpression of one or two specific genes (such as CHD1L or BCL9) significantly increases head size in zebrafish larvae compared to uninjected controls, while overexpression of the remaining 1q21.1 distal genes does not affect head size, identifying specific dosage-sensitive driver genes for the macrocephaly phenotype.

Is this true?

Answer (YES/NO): YES